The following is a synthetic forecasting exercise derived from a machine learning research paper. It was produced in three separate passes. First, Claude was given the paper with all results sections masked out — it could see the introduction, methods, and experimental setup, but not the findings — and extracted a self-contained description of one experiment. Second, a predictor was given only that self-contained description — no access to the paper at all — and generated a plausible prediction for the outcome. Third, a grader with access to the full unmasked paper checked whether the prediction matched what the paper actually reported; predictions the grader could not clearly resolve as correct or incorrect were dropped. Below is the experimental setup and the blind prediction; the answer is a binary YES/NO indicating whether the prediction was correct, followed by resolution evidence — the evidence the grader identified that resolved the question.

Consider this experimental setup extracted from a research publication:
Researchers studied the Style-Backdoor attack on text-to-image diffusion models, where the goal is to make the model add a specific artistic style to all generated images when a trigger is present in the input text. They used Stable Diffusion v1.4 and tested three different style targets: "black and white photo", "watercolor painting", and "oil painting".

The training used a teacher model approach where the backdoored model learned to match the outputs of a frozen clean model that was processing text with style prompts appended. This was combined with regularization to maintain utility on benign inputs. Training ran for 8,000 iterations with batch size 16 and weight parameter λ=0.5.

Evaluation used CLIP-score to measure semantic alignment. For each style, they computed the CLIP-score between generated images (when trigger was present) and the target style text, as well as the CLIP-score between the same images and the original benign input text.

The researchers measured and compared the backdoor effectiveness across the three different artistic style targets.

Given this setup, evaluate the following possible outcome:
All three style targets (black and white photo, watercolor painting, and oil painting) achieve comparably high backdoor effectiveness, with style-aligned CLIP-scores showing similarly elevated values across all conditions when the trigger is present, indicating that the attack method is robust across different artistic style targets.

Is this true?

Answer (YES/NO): NO